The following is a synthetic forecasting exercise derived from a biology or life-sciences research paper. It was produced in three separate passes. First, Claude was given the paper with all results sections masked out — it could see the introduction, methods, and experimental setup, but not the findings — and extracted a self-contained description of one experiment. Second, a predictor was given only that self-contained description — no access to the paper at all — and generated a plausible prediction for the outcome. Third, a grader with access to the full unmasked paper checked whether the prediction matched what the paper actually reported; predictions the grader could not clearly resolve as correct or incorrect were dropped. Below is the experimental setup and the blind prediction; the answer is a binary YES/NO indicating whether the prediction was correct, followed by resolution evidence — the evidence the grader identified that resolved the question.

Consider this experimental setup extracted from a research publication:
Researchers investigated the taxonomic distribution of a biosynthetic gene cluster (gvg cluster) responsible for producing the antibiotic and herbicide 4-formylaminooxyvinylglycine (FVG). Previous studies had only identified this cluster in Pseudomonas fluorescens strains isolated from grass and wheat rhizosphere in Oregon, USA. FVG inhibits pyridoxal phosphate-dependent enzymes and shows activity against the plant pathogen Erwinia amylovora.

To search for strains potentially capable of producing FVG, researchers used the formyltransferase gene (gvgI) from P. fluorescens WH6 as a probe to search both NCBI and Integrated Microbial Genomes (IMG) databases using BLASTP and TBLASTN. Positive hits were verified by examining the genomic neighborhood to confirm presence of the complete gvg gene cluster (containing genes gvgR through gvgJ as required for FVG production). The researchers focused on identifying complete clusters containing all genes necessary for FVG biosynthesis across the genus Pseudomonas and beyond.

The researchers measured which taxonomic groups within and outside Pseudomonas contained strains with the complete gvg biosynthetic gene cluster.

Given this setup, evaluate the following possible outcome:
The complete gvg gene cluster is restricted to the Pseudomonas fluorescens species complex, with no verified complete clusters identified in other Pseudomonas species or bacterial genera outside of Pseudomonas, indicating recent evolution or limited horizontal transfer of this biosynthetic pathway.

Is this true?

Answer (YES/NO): NO